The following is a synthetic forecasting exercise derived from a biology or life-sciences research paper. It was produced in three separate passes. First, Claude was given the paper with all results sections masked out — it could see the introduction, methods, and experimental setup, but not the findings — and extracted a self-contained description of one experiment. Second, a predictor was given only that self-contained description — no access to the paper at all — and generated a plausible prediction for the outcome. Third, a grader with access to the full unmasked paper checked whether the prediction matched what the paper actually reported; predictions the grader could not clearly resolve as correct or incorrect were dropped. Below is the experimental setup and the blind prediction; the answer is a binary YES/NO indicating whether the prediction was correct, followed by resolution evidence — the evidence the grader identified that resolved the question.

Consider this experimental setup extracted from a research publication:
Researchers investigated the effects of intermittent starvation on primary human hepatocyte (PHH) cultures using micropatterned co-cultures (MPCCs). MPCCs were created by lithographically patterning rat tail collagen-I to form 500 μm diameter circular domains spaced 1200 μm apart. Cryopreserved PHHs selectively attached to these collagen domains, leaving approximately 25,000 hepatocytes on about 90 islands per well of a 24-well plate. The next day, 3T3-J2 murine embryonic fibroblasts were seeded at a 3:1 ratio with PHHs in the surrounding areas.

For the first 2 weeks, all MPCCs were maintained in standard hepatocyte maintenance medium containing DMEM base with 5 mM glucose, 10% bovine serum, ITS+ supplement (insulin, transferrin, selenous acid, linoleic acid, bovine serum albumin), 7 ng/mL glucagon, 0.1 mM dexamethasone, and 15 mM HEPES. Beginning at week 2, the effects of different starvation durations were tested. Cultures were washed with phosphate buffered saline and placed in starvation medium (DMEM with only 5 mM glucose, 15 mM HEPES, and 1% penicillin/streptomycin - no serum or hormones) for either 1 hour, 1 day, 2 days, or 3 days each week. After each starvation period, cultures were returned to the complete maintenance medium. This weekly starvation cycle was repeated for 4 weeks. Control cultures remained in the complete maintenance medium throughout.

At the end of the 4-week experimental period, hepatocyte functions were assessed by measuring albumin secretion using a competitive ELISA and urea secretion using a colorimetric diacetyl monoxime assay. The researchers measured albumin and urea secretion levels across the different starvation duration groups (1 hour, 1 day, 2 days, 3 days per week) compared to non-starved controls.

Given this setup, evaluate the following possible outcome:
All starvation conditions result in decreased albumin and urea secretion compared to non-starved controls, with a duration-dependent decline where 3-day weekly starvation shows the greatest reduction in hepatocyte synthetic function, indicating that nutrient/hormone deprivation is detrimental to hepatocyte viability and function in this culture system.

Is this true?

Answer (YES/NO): NO